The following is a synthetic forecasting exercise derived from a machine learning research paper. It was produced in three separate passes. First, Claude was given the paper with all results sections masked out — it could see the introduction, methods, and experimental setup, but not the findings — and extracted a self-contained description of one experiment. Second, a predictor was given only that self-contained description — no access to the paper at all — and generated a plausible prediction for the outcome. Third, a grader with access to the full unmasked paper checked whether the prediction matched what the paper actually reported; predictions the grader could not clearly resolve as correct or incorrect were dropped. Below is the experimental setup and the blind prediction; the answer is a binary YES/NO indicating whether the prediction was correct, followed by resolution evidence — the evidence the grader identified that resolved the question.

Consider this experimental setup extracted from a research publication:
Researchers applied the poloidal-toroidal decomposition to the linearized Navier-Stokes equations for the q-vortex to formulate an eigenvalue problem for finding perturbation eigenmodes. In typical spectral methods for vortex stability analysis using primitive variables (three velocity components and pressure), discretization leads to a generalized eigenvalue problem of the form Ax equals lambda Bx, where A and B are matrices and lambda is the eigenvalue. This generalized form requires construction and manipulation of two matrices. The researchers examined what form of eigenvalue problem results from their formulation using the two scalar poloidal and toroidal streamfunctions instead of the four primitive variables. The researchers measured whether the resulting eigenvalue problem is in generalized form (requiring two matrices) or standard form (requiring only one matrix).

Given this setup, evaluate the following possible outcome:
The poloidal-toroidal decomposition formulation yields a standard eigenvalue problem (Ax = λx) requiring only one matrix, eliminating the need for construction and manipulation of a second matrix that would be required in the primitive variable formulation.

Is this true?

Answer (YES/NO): YES